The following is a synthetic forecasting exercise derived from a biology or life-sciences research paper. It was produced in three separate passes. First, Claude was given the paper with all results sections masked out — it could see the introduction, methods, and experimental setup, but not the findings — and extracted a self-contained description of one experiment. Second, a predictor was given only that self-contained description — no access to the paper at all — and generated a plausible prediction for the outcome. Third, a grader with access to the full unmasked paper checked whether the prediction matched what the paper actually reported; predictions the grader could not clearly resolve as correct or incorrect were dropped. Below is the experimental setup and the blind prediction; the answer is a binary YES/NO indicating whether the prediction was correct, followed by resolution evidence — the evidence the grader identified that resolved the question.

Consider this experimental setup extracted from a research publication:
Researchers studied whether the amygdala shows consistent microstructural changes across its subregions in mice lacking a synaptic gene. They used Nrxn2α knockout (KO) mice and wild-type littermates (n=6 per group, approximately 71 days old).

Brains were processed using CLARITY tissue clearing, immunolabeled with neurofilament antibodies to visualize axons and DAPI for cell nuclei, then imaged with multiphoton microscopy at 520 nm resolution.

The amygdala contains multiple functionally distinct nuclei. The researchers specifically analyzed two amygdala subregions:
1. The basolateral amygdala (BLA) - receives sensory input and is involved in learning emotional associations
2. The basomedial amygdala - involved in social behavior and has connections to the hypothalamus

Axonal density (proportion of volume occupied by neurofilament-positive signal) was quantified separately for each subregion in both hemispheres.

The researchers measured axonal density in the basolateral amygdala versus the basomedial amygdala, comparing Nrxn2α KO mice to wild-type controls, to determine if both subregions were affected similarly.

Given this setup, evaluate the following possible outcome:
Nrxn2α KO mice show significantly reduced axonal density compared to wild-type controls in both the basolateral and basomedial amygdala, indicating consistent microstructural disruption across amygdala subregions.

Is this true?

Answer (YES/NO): NO